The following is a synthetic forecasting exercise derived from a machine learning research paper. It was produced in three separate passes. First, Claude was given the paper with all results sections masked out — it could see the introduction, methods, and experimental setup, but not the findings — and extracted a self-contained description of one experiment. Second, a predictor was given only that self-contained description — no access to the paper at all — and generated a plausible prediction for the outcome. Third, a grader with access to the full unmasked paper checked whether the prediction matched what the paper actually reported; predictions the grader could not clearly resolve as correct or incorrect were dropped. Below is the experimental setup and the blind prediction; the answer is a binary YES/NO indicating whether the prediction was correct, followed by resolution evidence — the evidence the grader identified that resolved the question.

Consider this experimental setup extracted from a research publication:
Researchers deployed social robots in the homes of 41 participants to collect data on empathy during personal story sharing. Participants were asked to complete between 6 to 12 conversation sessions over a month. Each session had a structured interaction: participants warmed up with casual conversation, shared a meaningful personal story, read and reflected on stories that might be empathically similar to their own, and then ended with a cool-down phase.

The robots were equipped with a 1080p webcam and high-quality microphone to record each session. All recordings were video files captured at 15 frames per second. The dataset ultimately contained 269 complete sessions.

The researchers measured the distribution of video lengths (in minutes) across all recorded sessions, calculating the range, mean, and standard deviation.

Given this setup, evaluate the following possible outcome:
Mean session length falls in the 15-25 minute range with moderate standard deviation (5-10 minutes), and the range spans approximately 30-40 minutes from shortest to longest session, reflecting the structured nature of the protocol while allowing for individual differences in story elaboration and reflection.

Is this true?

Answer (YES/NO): NO